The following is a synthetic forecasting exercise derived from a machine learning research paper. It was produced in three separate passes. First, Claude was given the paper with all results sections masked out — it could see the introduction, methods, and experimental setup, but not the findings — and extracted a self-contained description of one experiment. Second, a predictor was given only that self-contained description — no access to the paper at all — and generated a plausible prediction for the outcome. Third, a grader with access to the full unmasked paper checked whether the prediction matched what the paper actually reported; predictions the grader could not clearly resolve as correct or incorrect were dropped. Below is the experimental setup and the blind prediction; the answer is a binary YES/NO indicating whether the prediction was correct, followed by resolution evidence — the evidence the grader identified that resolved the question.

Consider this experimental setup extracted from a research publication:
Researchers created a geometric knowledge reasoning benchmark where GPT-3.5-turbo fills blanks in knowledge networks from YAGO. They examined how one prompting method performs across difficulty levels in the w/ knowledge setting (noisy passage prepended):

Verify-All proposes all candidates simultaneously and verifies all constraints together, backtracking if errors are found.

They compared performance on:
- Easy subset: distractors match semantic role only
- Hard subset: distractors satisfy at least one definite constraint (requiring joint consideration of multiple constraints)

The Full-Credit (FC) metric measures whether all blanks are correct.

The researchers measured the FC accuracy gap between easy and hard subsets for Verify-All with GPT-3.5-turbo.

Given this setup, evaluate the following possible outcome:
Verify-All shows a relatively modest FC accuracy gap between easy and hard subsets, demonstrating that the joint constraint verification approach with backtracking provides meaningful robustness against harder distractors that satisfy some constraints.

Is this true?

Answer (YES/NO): NO